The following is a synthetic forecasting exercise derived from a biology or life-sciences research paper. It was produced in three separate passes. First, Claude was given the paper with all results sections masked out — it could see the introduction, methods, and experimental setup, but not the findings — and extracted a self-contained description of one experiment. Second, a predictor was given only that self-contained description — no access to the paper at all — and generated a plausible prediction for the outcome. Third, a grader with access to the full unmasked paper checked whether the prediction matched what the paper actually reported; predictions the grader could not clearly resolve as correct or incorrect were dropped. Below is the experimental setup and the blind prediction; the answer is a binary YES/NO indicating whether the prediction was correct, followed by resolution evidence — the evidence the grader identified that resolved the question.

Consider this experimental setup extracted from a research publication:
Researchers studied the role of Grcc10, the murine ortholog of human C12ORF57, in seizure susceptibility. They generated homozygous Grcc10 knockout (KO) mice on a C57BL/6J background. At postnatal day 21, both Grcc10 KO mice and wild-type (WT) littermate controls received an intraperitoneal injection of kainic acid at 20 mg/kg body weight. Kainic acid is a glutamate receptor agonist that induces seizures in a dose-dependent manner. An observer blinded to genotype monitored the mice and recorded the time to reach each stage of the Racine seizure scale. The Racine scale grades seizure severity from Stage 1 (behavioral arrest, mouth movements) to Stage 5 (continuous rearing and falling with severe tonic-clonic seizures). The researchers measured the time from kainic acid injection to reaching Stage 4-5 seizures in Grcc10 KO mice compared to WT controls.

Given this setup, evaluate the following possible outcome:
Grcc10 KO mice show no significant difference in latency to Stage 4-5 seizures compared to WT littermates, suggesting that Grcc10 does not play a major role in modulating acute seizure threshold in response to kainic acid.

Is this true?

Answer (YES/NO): NO